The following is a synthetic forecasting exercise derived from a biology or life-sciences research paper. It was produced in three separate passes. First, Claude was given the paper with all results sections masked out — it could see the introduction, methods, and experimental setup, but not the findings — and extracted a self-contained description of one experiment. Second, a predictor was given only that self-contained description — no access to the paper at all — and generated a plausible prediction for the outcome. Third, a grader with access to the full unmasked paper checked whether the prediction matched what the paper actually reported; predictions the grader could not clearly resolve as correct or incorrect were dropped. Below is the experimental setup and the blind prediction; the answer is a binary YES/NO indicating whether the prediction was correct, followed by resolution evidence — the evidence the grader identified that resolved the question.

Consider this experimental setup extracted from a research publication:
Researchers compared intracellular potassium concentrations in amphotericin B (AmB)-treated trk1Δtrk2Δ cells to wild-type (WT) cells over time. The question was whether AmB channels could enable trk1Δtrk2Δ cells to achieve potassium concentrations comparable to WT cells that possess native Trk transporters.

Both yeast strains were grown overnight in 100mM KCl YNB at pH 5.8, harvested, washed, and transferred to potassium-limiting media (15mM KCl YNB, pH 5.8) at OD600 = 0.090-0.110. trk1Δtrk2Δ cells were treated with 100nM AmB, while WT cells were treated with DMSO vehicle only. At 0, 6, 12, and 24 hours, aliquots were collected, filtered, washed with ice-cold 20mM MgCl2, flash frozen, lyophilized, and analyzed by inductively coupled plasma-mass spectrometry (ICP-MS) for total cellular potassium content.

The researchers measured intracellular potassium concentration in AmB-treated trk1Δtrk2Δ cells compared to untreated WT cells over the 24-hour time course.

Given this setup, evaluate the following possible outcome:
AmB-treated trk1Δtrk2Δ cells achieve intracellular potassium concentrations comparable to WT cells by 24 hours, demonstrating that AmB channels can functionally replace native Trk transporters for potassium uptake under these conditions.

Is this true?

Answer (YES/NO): YES